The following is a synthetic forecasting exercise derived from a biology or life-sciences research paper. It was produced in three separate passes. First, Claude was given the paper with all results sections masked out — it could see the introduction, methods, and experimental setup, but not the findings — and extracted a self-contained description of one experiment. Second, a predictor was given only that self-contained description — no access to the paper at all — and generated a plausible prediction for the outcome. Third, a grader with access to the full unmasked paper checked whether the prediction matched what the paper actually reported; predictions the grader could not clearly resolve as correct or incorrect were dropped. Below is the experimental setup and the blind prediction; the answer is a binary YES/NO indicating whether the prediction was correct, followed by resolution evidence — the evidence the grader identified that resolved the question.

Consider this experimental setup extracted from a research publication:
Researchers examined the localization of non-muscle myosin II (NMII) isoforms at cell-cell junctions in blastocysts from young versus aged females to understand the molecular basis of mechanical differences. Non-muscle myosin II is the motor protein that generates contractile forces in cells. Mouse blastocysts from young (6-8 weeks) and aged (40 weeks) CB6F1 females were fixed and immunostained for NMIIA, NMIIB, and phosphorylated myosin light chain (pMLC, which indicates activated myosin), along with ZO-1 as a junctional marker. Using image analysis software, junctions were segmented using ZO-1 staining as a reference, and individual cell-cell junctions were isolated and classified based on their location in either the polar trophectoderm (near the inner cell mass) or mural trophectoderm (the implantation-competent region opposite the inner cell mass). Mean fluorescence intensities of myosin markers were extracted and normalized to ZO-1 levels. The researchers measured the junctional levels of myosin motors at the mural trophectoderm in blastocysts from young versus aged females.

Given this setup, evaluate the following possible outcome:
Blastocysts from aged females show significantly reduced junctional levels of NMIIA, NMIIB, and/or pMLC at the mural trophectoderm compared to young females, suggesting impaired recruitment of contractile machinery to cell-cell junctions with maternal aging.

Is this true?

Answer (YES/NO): NO